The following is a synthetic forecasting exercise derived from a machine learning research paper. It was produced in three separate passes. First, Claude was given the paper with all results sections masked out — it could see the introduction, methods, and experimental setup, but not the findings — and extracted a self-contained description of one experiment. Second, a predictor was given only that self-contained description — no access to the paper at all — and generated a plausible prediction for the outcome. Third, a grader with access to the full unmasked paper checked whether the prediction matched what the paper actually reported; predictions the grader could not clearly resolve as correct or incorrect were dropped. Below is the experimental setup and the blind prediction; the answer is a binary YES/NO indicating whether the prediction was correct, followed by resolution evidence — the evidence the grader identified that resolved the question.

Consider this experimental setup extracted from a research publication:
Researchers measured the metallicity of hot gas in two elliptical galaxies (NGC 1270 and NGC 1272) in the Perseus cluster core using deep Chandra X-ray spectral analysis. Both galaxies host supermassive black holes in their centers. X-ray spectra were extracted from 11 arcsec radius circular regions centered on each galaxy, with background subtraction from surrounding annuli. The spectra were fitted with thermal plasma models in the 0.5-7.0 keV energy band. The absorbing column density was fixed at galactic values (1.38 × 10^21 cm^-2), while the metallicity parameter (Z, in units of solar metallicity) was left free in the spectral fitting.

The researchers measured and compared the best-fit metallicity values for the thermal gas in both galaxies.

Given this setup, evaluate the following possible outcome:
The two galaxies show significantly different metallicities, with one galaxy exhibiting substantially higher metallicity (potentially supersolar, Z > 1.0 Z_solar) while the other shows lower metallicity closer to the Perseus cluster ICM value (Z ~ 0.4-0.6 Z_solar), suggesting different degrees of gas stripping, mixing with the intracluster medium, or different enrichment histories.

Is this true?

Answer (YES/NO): NO